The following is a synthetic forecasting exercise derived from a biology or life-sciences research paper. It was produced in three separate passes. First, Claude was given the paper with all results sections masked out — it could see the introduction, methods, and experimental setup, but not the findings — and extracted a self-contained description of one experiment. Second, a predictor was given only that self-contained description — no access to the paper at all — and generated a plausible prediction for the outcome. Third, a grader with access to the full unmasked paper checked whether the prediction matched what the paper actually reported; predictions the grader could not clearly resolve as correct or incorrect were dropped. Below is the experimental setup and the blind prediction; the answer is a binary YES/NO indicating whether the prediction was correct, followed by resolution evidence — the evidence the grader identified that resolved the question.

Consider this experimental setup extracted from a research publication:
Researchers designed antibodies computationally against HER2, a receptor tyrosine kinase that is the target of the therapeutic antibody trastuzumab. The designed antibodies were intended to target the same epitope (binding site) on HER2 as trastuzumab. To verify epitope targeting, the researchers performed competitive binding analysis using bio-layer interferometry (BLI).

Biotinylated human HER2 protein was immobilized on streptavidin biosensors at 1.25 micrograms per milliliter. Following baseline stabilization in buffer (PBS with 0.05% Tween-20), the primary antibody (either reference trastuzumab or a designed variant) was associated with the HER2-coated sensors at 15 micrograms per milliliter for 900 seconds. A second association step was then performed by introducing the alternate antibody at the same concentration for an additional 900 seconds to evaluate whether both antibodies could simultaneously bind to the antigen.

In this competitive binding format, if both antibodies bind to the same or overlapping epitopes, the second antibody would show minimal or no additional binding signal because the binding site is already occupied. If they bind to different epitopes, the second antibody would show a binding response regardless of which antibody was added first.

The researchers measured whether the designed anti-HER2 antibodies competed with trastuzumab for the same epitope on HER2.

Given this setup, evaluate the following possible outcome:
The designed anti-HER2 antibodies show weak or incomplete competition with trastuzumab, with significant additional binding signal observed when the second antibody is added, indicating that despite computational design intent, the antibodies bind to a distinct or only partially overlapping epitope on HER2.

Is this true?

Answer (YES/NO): NO